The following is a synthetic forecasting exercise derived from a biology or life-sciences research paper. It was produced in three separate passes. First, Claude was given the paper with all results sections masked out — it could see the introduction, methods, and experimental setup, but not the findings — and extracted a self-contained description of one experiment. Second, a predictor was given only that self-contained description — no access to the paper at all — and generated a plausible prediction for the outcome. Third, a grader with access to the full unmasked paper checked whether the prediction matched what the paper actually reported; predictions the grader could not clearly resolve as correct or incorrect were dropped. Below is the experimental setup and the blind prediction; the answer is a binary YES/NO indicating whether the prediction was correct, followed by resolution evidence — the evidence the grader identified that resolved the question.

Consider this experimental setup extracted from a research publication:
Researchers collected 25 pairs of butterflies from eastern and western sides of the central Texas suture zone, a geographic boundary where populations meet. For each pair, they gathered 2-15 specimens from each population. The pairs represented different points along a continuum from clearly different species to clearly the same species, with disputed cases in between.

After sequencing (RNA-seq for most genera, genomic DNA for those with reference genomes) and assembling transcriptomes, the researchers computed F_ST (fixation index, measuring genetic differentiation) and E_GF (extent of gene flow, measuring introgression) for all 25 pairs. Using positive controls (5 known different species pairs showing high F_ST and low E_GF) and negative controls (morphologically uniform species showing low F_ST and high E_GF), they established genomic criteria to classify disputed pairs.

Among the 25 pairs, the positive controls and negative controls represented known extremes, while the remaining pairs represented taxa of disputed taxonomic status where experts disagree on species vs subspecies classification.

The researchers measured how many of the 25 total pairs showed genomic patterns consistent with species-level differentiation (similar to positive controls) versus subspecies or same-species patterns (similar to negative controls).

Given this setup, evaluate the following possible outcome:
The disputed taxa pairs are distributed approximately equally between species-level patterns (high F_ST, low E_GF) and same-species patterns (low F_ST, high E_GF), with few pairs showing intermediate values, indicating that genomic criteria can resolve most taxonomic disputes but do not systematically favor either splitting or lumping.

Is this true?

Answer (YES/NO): NO